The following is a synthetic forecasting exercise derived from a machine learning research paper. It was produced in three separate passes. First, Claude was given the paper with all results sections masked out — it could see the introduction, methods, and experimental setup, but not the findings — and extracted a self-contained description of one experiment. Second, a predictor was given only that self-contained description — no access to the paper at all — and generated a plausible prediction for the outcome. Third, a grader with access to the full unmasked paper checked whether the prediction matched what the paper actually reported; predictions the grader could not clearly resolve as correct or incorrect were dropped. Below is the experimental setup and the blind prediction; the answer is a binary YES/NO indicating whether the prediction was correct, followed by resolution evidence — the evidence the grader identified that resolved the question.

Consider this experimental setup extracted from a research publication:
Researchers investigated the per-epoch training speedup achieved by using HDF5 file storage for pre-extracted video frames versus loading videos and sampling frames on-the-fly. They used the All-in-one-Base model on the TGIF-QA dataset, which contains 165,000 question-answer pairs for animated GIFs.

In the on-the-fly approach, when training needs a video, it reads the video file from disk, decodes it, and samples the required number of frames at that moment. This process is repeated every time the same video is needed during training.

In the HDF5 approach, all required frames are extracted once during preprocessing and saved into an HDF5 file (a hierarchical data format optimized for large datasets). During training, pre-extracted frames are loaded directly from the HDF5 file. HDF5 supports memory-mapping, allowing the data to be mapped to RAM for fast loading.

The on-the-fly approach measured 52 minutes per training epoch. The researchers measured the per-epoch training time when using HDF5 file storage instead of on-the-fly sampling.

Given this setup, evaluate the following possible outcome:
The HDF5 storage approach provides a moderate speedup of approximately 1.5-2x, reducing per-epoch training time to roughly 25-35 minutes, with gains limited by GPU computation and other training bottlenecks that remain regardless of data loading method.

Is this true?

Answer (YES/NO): NO